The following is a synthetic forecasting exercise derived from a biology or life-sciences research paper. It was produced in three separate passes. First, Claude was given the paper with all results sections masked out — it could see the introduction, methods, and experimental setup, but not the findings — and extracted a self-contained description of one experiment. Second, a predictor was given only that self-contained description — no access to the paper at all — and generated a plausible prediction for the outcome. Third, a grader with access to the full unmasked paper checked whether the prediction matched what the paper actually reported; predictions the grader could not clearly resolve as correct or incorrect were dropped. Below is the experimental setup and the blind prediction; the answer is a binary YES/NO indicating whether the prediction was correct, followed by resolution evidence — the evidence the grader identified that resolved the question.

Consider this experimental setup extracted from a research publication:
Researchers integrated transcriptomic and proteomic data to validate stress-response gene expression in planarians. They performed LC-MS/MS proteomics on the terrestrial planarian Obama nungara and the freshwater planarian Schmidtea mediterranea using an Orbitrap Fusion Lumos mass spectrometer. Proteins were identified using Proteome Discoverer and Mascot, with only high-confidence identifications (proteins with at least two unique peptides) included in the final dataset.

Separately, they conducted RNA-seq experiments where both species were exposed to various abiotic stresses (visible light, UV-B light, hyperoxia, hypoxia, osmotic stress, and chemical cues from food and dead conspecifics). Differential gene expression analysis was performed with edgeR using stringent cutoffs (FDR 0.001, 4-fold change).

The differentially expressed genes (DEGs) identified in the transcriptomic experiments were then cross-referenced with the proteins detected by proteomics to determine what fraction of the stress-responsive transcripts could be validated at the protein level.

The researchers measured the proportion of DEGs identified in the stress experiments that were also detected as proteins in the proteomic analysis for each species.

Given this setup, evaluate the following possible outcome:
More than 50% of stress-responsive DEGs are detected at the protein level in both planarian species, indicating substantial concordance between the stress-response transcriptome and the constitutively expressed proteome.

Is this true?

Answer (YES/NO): NO